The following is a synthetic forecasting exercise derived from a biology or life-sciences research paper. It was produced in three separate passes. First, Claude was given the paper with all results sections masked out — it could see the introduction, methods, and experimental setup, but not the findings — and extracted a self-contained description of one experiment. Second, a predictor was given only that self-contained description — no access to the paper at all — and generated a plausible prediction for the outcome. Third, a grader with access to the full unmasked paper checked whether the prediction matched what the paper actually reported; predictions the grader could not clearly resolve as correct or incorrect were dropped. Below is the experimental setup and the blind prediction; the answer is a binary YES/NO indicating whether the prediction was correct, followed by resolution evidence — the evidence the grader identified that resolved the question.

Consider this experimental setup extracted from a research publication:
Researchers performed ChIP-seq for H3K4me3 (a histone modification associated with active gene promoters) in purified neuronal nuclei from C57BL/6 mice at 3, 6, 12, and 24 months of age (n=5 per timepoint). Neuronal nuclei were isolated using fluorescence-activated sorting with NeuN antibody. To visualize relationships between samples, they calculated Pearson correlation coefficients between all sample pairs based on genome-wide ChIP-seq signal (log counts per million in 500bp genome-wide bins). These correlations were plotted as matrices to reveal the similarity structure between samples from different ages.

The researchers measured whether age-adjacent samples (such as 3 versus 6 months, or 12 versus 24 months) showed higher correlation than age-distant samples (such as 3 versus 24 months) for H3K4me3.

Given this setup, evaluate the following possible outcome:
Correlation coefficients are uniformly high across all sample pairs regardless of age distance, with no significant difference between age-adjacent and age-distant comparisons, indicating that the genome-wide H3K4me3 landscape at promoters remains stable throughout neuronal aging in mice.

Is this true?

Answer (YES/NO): NO